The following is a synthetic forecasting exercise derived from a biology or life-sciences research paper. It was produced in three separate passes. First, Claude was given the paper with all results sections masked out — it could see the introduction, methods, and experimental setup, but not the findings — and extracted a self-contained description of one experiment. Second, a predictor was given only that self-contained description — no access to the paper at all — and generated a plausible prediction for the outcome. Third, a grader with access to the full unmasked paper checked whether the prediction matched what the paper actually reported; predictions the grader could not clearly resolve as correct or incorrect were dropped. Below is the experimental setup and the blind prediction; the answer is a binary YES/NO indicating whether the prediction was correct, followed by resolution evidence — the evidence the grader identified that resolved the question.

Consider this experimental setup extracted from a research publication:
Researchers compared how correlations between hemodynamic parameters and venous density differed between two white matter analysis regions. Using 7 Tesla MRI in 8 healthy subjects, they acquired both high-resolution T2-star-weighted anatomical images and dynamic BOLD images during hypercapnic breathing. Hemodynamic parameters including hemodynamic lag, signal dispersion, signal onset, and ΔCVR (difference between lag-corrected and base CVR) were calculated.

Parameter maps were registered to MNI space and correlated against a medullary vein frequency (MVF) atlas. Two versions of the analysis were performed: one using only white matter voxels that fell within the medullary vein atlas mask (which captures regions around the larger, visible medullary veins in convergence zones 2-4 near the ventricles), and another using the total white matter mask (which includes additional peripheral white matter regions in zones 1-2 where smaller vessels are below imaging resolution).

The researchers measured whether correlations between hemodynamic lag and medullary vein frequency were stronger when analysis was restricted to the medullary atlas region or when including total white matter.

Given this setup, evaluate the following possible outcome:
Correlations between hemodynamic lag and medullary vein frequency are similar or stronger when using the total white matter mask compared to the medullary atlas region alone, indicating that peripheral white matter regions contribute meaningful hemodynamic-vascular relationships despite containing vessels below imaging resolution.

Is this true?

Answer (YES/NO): YES